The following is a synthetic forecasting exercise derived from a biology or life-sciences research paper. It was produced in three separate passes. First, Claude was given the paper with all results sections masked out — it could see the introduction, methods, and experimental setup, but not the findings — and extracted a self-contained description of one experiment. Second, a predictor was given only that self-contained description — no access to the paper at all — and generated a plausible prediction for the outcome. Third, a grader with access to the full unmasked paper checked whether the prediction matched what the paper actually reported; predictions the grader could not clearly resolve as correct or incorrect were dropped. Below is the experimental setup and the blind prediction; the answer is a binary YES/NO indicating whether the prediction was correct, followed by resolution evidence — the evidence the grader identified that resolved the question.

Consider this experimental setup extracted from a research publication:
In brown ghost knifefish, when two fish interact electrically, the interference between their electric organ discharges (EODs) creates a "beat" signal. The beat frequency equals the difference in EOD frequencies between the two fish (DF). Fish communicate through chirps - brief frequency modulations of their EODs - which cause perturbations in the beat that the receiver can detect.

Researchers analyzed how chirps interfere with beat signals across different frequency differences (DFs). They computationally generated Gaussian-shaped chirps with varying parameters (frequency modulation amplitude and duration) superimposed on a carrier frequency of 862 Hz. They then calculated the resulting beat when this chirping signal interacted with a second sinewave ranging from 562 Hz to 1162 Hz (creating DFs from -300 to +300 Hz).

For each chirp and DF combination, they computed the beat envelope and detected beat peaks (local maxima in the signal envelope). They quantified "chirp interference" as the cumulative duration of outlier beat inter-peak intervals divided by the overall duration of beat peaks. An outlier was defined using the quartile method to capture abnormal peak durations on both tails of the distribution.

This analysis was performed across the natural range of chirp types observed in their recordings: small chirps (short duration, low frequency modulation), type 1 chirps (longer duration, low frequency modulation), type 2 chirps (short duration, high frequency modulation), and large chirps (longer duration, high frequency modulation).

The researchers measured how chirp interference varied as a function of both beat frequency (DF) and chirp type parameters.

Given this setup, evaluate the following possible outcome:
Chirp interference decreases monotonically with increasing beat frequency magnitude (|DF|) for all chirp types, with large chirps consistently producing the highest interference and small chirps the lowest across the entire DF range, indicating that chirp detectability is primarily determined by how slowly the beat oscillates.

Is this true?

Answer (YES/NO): NO